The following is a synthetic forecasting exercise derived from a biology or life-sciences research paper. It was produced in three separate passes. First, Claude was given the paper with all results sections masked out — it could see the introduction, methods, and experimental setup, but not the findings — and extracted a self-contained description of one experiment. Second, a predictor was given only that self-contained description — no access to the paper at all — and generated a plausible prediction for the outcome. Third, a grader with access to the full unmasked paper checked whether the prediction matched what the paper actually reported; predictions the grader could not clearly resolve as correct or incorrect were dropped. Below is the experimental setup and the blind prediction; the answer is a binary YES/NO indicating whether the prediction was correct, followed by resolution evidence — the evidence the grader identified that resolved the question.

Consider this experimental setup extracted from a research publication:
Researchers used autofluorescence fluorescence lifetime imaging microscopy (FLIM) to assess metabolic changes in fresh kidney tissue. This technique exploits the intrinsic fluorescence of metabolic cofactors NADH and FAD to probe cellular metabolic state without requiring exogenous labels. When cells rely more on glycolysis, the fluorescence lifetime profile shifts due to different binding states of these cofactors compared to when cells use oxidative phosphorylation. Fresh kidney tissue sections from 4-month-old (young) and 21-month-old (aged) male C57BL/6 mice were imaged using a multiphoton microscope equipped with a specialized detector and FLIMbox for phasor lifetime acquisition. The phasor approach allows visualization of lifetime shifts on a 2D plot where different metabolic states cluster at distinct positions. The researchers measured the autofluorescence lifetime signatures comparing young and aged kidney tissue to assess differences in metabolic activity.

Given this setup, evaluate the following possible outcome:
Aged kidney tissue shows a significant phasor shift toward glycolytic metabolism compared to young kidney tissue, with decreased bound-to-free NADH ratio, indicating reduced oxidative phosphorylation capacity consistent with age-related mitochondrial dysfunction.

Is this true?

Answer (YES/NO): NO